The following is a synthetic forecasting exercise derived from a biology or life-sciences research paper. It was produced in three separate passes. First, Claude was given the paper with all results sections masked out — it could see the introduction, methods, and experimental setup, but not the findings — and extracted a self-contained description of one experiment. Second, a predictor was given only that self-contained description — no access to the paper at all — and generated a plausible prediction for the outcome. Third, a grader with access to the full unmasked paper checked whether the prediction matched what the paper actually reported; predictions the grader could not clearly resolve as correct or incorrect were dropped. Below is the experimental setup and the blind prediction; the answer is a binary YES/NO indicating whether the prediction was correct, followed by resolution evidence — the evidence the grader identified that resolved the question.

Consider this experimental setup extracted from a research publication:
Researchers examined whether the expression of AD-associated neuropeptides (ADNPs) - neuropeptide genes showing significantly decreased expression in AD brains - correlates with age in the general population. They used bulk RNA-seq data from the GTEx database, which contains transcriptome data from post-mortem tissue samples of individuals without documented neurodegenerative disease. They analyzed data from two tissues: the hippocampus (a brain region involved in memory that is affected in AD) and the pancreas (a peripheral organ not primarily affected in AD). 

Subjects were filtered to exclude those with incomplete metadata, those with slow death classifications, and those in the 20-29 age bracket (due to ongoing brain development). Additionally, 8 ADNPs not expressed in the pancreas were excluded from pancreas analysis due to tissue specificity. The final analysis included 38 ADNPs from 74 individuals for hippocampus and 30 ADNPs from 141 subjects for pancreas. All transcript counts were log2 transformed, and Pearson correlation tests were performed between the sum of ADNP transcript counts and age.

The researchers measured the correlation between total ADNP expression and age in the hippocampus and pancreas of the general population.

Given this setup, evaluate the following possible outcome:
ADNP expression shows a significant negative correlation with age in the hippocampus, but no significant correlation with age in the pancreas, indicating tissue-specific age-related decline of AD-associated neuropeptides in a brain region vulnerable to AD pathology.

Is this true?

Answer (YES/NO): YES